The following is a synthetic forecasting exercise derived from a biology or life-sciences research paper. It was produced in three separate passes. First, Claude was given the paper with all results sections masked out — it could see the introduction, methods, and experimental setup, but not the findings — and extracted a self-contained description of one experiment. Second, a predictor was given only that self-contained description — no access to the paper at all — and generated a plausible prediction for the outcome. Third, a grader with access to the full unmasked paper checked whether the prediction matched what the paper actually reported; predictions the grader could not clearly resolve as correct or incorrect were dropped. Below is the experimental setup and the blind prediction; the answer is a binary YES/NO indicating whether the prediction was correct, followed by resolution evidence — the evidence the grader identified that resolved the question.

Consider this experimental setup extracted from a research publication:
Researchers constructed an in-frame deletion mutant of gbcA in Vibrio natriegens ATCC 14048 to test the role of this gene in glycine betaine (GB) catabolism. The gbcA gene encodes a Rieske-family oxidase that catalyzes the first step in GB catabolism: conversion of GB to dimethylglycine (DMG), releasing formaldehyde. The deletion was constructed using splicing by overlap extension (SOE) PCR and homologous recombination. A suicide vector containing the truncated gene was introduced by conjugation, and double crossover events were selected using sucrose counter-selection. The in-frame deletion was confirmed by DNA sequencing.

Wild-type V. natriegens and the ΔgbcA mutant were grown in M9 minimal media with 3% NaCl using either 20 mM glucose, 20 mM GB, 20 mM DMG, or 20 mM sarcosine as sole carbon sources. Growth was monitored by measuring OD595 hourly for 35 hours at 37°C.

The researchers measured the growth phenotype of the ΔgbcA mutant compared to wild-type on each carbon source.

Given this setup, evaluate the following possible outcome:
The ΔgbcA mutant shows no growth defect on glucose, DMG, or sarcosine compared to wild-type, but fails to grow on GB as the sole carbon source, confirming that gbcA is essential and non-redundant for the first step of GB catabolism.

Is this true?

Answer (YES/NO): YES